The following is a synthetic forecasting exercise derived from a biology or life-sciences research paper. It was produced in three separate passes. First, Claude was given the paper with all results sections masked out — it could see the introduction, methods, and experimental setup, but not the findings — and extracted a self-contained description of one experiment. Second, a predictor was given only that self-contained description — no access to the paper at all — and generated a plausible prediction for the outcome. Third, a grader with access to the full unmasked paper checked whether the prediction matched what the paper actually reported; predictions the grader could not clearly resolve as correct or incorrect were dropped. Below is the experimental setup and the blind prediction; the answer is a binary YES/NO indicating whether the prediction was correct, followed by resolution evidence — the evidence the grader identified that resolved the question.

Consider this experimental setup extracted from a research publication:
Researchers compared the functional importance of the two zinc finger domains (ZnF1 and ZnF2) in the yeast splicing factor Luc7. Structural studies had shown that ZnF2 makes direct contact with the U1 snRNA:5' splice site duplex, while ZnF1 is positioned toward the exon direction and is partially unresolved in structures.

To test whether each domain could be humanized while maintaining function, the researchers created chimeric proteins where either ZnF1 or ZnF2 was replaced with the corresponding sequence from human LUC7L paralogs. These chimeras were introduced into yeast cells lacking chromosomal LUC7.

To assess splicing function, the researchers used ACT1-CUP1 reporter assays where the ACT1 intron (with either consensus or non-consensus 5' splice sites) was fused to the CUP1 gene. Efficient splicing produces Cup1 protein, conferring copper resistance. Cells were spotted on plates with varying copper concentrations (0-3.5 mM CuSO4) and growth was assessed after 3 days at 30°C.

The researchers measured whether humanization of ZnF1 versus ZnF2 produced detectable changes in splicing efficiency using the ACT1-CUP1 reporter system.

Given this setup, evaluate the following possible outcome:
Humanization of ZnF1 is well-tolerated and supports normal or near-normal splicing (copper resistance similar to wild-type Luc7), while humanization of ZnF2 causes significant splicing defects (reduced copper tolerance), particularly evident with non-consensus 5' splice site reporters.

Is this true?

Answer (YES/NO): NO